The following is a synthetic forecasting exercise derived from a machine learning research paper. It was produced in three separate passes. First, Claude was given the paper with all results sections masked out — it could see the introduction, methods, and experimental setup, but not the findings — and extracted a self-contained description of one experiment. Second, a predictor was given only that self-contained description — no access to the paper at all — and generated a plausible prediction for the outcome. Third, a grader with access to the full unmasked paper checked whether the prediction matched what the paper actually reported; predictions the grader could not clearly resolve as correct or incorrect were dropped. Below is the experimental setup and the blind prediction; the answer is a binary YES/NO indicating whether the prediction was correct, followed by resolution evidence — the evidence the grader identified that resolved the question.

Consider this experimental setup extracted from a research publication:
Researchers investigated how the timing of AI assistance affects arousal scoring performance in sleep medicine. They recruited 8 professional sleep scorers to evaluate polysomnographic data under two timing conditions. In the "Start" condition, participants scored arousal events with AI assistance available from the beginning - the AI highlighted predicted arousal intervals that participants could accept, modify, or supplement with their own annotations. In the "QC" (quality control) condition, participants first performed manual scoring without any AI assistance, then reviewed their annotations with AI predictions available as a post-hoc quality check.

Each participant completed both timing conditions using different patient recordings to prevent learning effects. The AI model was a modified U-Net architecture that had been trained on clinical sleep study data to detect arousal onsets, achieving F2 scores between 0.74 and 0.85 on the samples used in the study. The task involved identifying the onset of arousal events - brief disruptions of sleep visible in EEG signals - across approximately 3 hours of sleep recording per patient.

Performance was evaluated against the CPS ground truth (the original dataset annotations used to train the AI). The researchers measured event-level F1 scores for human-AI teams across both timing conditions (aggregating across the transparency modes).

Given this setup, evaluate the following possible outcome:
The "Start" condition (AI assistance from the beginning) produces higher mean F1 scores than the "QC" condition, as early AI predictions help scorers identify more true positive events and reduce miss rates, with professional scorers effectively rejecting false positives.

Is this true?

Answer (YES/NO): NO